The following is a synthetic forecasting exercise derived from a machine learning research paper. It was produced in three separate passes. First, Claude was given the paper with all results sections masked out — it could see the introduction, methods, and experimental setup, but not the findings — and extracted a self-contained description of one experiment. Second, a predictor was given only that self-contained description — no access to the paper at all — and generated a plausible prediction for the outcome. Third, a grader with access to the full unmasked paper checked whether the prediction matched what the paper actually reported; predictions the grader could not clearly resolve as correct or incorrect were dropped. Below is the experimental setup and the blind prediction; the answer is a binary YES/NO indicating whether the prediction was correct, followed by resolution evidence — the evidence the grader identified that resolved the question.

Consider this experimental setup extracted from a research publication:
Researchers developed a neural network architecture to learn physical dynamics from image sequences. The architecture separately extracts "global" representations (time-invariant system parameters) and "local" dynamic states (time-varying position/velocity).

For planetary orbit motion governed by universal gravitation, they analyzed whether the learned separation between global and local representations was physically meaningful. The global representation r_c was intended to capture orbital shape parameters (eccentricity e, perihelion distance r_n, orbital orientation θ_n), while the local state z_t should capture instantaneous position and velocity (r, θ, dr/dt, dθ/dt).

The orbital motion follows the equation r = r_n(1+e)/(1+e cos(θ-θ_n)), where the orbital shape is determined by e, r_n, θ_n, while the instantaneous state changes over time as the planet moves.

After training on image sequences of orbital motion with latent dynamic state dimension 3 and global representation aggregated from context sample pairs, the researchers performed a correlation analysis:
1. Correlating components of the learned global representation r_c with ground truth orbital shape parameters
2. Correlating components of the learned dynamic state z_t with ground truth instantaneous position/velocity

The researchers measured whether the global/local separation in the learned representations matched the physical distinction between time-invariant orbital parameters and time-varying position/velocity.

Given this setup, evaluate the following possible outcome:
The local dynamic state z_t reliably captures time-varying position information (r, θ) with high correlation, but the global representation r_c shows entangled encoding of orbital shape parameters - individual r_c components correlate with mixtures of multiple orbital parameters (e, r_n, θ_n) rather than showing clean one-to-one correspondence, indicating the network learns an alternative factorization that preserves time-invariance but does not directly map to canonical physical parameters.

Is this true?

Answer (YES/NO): NO